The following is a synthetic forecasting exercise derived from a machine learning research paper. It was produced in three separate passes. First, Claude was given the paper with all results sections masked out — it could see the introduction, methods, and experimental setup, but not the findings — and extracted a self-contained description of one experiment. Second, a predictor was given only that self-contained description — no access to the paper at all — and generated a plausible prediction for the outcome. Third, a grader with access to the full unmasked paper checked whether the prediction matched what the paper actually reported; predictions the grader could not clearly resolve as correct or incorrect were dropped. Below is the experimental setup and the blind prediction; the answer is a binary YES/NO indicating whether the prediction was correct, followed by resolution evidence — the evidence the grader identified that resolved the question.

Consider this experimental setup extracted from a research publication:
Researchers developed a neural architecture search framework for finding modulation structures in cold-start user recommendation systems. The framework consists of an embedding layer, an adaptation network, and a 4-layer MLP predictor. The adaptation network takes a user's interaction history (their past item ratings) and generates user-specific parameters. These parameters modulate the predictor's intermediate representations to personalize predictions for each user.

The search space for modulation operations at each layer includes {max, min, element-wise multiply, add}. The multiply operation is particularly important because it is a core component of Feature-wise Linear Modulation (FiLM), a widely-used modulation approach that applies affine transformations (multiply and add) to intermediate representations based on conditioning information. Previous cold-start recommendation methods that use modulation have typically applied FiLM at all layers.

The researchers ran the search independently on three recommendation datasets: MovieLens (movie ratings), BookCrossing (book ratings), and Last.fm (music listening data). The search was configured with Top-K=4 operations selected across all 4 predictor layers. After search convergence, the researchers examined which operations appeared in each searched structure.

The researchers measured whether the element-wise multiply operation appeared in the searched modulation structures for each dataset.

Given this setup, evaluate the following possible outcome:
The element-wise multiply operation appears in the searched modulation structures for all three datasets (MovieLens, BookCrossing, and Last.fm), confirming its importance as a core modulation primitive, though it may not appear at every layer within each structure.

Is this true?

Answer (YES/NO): NO